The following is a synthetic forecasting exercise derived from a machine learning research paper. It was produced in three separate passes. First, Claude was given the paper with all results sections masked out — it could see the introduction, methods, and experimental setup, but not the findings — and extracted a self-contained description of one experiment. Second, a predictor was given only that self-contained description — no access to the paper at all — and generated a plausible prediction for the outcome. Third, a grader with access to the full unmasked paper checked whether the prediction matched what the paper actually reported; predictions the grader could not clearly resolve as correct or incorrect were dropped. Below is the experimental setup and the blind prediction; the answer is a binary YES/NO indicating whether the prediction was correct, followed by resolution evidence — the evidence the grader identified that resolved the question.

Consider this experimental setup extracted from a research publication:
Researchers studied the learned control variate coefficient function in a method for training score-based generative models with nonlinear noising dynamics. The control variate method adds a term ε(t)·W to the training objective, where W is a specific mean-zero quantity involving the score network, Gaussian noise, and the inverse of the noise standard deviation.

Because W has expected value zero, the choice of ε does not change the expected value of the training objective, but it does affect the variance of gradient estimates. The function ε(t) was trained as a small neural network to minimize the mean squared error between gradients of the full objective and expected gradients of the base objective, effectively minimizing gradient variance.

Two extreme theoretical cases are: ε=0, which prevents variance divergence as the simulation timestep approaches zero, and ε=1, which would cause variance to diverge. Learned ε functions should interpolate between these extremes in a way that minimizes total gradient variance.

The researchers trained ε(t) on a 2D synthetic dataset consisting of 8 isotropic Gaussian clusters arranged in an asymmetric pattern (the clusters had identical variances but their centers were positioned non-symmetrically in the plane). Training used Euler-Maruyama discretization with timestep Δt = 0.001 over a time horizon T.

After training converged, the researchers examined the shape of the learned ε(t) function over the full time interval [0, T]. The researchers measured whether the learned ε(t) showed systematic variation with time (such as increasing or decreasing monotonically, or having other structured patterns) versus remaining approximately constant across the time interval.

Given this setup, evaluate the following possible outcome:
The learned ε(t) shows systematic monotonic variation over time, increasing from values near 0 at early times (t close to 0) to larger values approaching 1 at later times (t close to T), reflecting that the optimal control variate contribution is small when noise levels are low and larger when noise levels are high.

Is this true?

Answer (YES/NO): NO